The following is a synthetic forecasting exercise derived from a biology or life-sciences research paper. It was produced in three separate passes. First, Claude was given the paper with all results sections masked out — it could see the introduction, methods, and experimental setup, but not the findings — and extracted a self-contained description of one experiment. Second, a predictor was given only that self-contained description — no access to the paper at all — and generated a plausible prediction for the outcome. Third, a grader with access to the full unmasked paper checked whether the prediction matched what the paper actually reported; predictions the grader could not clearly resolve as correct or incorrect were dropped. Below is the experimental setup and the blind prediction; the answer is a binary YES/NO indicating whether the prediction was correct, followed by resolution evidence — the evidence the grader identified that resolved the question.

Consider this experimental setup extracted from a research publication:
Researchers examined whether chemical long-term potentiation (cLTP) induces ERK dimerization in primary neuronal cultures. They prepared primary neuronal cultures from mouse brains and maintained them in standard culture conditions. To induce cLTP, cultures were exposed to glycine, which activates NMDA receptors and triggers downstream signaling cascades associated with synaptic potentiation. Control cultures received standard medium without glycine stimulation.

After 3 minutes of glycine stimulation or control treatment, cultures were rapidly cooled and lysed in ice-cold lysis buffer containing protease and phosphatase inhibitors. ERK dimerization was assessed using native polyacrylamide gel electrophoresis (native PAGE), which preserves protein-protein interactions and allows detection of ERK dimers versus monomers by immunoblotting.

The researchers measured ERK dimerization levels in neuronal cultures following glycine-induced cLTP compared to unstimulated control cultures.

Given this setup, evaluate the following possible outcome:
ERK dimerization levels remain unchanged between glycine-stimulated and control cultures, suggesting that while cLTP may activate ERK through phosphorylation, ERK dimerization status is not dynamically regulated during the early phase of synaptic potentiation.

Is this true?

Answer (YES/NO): NO